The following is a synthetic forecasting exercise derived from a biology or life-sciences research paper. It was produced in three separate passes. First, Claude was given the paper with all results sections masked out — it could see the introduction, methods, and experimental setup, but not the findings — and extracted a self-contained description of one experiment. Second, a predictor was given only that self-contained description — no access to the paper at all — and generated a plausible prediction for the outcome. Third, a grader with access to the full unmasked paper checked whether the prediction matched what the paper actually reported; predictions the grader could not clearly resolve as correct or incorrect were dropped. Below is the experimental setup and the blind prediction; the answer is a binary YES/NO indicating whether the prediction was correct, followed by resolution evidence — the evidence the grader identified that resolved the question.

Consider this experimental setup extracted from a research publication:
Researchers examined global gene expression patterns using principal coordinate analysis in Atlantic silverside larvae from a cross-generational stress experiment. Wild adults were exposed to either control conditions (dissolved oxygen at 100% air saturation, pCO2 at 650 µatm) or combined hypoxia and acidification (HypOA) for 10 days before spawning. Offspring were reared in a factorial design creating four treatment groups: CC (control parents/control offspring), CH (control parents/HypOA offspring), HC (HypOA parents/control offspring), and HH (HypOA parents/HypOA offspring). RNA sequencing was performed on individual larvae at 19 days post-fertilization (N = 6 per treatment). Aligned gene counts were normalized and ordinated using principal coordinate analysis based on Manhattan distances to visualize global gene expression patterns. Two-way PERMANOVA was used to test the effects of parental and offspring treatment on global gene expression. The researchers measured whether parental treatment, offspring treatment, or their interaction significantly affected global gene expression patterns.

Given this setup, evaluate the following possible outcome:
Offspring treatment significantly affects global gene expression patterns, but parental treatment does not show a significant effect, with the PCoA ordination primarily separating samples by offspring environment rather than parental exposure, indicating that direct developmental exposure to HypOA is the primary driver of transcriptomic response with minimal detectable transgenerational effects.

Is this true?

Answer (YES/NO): NO